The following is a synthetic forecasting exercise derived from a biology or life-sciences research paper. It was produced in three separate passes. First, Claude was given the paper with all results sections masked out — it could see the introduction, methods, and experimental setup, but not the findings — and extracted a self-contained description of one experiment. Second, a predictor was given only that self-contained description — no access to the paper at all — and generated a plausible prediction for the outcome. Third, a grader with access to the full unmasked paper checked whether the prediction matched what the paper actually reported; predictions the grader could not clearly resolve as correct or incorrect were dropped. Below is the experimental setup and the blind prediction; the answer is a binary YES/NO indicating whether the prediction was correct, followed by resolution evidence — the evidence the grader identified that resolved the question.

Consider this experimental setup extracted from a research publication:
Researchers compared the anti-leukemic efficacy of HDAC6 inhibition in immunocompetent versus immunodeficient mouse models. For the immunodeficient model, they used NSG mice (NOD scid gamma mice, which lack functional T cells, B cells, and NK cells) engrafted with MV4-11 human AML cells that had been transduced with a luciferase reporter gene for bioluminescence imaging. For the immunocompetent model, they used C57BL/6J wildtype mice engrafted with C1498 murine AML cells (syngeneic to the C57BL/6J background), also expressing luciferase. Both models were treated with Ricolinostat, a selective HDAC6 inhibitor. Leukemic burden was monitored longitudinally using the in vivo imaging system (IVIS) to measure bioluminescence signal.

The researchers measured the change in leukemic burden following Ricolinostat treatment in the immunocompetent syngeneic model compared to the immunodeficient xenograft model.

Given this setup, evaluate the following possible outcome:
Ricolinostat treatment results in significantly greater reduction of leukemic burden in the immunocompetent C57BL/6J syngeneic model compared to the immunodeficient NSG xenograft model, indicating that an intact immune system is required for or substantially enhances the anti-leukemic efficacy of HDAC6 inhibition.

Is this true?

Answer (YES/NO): NO